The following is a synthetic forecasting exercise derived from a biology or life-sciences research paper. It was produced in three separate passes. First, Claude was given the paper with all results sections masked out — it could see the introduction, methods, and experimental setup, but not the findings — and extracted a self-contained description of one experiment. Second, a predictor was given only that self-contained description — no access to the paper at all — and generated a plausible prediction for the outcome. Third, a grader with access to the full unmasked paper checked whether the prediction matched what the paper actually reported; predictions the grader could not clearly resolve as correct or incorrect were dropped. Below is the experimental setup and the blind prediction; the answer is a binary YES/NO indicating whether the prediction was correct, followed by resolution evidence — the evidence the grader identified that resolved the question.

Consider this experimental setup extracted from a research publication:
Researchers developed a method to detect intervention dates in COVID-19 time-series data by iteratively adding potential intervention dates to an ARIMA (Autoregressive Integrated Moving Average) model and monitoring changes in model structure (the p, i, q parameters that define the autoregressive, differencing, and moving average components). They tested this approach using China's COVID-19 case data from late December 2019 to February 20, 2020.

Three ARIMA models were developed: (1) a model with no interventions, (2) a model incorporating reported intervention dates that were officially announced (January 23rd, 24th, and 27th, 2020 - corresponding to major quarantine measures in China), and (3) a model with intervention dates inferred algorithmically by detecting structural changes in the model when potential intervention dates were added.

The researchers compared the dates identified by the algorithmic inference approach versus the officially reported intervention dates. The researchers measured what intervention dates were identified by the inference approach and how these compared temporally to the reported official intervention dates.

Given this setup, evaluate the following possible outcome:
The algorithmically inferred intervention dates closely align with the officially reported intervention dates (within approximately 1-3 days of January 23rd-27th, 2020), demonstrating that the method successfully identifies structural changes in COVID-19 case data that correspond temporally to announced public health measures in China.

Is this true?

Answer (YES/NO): NO